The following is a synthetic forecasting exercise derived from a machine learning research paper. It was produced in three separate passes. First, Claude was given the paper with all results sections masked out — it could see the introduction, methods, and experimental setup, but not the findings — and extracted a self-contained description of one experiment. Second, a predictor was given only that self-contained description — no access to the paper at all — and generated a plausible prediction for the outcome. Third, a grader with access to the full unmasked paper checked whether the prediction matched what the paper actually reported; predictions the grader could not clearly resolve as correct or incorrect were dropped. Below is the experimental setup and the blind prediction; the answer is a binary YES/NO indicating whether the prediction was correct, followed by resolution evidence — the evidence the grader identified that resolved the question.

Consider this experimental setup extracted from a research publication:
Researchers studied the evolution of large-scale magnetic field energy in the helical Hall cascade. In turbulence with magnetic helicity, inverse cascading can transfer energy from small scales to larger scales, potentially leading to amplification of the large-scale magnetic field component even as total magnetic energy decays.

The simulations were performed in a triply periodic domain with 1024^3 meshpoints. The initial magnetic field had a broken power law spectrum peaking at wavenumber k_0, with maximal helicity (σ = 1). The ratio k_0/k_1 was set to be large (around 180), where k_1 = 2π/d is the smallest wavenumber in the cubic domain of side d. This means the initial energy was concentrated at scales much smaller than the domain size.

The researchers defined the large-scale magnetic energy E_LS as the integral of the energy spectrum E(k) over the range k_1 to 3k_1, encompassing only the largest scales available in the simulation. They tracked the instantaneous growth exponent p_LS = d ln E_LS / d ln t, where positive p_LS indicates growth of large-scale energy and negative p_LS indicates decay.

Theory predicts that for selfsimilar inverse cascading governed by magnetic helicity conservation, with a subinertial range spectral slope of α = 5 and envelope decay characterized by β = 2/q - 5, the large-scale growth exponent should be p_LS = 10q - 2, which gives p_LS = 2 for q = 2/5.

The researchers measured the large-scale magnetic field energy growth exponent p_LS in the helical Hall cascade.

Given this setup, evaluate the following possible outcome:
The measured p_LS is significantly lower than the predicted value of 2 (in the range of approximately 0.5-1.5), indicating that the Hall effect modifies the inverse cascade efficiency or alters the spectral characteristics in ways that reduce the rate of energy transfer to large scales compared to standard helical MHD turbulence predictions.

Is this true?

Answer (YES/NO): NO